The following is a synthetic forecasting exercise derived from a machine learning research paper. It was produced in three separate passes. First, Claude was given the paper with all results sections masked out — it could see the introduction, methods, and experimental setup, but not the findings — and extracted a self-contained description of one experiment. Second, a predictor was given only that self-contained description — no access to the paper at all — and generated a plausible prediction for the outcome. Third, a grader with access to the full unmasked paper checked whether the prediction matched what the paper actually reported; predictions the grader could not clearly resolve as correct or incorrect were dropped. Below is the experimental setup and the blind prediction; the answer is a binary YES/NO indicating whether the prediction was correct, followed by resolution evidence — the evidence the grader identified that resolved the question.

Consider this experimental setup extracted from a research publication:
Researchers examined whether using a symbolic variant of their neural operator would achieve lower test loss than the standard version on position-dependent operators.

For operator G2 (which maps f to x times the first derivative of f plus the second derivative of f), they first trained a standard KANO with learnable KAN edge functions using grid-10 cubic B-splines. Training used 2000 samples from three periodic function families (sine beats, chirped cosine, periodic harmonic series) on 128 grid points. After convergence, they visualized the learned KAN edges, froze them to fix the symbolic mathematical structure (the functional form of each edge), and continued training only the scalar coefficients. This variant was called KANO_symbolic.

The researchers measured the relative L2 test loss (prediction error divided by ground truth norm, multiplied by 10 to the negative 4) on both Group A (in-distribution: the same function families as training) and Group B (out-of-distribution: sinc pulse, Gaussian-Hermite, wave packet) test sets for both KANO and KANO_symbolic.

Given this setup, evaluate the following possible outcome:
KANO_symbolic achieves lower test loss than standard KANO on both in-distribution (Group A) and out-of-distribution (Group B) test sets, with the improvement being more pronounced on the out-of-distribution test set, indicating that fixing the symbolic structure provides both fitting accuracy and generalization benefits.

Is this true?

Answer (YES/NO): YES